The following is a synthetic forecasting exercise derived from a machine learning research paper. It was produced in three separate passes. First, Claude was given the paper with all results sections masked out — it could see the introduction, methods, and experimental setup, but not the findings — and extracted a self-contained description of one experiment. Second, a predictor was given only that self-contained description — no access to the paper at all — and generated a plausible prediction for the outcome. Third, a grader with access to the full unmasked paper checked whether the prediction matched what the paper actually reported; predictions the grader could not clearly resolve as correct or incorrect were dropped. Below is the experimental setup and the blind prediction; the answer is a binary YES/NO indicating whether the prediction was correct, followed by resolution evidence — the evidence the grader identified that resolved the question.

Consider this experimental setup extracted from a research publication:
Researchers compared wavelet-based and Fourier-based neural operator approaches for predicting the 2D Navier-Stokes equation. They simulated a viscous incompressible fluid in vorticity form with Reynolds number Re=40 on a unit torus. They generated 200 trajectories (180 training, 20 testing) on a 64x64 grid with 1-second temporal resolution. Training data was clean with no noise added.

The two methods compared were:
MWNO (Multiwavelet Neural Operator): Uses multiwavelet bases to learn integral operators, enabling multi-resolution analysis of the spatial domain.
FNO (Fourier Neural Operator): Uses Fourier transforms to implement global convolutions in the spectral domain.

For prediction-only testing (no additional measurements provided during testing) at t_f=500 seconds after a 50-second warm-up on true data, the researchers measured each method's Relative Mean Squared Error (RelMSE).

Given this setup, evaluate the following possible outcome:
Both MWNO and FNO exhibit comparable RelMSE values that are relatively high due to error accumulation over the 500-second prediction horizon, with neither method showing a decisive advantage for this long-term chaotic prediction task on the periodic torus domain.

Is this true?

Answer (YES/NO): NO